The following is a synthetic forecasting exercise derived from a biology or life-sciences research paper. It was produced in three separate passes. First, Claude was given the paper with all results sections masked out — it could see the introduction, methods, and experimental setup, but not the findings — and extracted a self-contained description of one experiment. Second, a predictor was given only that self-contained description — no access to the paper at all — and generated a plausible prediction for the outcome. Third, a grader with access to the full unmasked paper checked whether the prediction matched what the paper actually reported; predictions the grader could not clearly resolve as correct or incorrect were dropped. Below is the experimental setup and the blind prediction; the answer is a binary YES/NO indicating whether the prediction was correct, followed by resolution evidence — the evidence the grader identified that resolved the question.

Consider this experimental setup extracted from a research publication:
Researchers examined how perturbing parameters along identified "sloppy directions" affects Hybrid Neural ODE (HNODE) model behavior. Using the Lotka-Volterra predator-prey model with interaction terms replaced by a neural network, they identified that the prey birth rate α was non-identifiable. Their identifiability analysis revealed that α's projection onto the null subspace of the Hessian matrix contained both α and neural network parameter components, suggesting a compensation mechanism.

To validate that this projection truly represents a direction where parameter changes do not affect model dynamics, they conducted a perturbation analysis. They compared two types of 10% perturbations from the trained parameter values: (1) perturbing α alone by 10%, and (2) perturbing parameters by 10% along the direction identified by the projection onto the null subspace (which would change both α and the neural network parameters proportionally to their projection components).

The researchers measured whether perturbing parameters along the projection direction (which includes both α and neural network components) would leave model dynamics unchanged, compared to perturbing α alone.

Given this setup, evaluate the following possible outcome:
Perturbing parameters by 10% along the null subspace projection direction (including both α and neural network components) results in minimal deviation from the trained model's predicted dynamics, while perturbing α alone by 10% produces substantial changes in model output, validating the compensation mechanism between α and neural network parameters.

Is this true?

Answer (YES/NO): YES